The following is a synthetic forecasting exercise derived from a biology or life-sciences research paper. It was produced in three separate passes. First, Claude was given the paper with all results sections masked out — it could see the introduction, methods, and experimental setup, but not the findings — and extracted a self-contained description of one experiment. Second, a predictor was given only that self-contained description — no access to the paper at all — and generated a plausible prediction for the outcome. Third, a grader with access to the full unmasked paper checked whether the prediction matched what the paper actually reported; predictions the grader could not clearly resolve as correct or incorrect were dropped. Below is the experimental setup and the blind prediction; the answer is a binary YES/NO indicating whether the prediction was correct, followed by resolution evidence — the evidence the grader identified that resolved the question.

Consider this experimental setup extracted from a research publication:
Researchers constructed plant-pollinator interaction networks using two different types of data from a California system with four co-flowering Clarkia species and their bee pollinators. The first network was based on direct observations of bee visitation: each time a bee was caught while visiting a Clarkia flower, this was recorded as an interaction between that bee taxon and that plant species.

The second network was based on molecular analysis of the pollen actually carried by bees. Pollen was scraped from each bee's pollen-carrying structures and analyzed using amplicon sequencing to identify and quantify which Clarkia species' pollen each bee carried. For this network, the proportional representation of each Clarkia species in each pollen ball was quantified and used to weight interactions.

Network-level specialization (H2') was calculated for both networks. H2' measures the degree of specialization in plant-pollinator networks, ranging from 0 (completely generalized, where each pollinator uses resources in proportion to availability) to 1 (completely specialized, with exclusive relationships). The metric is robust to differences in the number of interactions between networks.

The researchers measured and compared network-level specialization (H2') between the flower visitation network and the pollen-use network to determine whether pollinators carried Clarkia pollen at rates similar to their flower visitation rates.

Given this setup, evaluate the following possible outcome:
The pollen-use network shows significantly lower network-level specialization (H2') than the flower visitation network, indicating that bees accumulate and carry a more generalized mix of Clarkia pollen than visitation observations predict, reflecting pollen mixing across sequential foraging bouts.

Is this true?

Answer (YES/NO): NO